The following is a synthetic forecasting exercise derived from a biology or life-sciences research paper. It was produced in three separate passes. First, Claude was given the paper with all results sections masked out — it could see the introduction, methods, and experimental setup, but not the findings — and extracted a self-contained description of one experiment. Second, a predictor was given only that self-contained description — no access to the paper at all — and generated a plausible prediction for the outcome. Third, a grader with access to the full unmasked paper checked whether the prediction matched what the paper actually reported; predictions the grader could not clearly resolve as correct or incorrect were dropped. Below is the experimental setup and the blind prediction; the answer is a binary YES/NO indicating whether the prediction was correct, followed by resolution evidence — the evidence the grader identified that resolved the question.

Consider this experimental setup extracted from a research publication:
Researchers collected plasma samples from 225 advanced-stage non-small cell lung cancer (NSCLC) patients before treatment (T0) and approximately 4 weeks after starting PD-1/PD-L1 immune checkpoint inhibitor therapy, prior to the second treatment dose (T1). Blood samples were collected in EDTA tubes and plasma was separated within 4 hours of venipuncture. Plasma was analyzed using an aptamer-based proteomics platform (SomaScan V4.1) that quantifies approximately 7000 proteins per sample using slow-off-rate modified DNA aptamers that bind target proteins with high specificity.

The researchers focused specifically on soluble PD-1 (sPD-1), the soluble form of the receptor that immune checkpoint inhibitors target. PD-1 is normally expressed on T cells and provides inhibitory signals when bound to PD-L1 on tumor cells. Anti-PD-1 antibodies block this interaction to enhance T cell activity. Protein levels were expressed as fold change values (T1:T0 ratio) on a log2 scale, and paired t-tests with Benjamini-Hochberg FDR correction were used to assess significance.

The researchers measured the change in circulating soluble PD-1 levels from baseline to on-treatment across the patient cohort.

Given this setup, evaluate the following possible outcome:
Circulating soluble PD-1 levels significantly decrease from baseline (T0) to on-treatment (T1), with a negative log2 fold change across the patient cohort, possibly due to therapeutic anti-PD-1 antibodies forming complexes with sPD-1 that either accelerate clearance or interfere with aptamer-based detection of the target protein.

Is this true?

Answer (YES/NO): NO